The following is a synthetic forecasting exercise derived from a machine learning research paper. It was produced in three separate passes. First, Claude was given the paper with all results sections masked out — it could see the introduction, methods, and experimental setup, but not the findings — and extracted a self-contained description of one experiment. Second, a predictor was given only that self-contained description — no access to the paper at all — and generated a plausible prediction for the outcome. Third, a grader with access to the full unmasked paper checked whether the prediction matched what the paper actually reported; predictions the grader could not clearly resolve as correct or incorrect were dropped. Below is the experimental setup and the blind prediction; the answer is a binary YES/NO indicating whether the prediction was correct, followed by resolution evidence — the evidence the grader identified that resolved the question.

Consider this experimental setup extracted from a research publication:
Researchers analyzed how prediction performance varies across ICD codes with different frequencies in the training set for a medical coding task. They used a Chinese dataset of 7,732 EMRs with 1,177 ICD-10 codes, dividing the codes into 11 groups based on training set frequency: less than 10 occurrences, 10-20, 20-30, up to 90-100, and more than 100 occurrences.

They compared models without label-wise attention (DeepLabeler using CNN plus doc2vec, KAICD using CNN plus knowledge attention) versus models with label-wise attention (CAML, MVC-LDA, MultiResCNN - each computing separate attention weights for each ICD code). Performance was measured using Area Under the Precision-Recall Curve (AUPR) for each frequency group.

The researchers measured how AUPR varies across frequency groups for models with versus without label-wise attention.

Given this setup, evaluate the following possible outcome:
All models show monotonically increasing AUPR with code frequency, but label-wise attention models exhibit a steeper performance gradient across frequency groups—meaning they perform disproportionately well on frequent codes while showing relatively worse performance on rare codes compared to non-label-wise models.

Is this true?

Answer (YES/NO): NO